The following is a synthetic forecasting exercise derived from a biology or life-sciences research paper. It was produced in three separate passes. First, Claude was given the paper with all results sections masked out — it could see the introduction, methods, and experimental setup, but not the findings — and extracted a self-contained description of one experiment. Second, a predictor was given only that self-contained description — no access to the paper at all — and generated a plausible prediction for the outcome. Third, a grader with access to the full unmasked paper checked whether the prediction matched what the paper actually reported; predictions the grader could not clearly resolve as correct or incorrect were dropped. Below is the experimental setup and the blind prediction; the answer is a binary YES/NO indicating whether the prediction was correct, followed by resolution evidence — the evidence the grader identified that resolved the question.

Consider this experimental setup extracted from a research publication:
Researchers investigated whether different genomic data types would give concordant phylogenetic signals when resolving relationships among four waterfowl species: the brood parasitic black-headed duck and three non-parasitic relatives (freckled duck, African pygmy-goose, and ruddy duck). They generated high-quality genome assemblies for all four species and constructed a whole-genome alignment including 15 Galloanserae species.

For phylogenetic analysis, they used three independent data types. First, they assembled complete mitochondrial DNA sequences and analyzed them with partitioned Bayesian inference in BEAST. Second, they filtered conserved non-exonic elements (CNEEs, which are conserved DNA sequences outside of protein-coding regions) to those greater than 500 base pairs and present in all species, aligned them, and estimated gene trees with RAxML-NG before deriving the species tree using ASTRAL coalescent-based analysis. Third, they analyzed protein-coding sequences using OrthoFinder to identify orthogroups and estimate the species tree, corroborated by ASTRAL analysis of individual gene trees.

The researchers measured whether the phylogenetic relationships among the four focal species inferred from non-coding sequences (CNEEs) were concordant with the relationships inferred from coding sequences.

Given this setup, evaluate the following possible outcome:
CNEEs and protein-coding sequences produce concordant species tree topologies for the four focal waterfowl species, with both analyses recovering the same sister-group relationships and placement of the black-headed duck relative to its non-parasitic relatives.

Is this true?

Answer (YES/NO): YES